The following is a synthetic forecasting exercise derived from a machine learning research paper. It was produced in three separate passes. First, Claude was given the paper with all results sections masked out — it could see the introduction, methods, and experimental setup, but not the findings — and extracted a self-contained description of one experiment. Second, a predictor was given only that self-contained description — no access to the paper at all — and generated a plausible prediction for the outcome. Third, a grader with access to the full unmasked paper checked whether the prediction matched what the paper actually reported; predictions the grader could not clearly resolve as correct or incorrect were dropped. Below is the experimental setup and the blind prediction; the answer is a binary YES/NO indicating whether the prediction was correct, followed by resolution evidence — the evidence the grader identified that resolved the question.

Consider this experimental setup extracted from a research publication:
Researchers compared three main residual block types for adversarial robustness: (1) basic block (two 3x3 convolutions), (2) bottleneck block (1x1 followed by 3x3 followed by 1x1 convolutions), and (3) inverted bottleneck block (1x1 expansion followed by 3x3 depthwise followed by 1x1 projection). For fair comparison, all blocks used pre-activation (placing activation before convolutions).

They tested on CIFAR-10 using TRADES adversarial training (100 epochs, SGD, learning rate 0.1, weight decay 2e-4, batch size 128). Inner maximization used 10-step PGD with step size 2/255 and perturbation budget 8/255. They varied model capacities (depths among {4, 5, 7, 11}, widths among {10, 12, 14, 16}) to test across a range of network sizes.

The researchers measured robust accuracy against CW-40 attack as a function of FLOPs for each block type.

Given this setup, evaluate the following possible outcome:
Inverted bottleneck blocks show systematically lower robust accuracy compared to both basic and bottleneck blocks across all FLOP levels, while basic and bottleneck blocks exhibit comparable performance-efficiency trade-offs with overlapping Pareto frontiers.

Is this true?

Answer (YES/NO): NO